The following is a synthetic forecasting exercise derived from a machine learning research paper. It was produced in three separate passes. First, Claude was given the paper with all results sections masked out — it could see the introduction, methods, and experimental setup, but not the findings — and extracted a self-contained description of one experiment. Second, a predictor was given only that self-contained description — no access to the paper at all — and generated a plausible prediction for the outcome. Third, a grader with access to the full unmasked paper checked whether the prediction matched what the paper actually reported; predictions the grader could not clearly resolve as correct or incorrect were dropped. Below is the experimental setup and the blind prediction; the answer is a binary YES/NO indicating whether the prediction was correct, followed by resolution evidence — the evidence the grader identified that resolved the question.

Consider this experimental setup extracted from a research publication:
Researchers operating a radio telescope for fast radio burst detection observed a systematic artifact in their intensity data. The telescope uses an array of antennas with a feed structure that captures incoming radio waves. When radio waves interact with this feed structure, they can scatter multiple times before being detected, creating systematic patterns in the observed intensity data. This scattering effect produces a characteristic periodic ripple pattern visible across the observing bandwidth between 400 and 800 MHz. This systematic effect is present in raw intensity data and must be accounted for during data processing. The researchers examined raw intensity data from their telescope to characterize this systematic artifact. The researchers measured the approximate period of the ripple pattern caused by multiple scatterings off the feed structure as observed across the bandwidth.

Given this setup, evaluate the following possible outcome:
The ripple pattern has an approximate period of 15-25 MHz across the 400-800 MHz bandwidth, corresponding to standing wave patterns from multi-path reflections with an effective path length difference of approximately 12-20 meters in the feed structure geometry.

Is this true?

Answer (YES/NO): NO